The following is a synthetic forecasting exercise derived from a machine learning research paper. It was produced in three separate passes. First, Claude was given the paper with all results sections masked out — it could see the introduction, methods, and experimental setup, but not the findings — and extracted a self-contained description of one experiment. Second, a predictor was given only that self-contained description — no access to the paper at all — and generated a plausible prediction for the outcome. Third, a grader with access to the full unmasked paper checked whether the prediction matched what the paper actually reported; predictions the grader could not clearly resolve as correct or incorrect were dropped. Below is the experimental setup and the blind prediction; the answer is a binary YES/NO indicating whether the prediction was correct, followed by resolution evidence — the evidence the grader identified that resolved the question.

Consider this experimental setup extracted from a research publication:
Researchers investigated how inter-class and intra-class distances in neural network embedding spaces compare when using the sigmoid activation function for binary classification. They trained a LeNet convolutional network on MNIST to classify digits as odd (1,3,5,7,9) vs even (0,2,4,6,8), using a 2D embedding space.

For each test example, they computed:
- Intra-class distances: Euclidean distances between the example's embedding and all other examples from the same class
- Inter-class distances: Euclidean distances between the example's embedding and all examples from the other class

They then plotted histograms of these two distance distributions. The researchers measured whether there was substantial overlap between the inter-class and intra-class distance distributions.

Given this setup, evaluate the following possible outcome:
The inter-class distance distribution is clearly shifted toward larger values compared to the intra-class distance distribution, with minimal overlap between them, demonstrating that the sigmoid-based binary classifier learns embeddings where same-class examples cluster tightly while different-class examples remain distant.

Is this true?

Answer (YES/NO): NO